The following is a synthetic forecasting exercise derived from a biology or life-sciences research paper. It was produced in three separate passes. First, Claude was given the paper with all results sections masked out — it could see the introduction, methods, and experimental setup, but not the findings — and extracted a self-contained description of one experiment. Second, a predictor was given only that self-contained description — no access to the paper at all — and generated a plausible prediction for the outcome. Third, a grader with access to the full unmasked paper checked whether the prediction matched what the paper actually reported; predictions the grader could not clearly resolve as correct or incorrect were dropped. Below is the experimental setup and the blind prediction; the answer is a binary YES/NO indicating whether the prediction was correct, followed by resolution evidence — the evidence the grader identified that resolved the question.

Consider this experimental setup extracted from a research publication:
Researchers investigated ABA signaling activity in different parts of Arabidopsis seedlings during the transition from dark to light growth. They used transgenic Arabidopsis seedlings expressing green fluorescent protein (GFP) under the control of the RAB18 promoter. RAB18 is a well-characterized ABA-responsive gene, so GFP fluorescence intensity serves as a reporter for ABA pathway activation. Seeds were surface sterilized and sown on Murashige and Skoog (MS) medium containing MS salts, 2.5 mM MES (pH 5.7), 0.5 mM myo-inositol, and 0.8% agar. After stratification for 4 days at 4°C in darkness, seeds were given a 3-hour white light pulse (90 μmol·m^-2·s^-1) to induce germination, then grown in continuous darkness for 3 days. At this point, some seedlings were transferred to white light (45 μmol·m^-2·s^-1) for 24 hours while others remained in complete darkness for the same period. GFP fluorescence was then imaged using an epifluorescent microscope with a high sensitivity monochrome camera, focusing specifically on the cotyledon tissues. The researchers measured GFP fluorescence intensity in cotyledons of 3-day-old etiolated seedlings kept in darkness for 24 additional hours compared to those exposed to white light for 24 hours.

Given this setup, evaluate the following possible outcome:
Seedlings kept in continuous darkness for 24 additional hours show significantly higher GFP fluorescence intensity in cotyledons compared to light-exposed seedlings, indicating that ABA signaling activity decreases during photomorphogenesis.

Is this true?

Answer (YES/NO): YES